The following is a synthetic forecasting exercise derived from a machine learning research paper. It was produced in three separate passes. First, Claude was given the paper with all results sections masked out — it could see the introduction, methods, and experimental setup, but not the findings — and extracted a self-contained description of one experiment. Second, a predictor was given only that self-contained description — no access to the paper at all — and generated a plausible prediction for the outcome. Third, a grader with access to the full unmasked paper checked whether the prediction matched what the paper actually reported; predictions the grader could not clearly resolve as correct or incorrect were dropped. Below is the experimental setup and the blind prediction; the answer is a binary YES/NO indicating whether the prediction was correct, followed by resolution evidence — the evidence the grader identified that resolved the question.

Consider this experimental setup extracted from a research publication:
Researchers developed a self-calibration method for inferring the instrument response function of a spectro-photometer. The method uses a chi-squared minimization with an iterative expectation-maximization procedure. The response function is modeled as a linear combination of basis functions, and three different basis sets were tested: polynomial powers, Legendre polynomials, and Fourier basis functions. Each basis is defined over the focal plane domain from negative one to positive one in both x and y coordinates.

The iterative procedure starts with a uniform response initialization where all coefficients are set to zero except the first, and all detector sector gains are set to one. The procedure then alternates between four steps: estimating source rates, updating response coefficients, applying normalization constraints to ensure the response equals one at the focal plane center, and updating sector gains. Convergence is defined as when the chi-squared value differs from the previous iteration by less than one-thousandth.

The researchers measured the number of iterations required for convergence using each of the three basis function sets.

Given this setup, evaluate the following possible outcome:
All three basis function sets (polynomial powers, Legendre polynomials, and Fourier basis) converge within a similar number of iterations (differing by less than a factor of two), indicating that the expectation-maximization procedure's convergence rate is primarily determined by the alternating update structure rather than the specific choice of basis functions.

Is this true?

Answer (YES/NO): NO